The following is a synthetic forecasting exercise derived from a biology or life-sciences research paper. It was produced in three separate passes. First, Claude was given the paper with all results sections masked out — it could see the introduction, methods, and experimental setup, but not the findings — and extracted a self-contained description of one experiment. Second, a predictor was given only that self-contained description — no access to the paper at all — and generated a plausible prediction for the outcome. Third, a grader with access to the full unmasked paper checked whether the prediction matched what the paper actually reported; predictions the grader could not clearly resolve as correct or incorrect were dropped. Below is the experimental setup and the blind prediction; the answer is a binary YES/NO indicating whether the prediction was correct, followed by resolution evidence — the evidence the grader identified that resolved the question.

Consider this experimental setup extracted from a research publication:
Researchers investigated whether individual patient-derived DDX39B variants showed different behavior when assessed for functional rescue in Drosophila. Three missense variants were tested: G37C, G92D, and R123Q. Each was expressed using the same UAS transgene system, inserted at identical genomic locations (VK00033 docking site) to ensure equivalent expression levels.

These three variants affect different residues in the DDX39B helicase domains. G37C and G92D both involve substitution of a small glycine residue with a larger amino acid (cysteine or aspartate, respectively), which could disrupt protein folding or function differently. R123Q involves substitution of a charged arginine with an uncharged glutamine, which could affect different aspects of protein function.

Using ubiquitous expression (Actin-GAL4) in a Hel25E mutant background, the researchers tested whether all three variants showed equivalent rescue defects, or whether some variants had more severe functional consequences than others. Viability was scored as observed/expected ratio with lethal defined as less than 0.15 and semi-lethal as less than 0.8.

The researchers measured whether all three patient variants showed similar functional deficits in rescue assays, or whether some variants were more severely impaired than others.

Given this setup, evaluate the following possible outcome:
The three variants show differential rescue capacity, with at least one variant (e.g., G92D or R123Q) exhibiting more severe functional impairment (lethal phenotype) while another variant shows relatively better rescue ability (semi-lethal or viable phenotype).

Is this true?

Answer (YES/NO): NO